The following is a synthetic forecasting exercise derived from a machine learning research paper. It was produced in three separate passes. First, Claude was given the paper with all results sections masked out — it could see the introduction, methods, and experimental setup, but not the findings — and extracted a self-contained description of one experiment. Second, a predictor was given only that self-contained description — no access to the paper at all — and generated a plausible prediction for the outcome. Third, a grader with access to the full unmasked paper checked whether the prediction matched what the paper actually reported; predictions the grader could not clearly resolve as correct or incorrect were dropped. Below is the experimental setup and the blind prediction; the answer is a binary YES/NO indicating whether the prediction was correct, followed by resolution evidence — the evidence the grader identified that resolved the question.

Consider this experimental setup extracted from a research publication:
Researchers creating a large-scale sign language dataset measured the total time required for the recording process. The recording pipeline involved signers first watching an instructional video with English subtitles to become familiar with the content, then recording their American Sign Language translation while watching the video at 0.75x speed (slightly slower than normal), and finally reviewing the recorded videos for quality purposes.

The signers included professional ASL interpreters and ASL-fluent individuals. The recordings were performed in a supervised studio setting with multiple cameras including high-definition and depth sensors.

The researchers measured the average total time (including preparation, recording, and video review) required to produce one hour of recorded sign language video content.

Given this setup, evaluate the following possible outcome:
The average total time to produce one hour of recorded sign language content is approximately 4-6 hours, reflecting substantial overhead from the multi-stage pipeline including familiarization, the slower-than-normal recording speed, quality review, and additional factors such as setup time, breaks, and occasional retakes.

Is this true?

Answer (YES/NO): NO